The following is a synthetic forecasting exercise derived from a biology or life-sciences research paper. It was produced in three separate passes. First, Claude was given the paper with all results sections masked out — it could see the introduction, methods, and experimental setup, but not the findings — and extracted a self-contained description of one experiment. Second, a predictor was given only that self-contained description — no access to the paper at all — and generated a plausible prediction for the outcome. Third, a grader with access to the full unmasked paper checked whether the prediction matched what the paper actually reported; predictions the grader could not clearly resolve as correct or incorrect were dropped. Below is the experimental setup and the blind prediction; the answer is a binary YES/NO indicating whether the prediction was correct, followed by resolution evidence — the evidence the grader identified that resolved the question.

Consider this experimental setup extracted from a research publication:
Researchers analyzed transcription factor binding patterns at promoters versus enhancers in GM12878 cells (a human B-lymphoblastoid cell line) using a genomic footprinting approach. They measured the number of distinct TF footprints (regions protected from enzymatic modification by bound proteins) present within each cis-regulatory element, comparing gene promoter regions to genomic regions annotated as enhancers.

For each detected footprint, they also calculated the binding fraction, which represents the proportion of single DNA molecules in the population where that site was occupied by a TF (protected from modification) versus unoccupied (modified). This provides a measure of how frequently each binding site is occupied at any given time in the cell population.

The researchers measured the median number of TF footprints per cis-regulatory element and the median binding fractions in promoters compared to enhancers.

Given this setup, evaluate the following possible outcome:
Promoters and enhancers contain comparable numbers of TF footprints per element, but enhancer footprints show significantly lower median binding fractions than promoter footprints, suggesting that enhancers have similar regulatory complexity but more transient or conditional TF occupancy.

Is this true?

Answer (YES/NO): NO